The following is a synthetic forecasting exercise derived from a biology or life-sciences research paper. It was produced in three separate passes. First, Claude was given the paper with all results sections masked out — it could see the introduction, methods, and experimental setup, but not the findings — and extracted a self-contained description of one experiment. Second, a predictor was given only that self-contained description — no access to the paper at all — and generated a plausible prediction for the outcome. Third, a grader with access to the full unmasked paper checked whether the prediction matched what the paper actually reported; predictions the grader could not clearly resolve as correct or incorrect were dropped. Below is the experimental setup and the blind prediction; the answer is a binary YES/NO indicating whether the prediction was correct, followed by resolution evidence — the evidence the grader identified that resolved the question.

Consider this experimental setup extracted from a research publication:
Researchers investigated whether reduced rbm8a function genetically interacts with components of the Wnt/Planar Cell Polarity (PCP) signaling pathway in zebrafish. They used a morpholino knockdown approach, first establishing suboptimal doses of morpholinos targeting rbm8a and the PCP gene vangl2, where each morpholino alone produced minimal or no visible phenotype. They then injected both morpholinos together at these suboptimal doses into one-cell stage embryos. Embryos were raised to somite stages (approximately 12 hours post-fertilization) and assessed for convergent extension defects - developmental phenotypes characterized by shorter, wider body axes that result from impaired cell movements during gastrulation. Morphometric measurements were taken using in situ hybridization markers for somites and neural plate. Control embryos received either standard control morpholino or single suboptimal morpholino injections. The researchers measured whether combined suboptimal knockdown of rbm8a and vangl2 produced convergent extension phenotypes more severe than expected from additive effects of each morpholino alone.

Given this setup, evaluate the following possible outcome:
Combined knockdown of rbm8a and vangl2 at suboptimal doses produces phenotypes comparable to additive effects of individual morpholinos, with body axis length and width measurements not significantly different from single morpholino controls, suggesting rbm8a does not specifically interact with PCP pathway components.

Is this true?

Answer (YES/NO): NO